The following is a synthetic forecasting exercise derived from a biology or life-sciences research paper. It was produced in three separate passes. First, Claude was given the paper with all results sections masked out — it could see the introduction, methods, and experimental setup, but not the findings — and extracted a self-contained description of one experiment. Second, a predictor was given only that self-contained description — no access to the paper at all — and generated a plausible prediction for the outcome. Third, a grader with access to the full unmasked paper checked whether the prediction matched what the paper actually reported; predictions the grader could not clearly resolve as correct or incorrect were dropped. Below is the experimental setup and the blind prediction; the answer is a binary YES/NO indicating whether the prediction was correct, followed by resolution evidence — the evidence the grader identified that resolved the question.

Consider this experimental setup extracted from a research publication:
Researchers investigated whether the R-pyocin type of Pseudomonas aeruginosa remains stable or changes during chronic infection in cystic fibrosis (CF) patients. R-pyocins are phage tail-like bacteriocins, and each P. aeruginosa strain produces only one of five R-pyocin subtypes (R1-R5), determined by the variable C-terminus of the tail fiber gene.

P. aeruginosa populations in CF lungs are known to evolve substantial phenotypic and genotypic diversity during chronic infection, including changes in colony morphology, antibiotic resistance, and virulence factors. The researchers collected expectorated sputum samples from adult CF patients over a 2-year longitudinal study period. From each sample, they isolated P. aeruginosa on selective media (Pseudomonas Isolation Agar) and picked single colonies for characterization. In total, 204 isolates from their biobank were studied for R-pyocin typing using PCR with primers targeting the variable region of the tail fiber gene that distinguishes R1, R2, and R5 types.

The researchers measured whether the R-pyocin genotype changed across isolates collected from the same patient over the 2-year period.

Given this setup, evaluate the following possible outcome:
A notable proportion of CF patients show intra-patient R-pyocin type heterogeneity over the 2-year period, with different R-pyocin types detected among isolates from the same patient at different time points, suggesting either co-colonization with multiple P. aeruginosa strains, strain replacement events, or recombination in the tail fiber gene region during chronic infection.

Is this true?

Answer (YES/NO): NO